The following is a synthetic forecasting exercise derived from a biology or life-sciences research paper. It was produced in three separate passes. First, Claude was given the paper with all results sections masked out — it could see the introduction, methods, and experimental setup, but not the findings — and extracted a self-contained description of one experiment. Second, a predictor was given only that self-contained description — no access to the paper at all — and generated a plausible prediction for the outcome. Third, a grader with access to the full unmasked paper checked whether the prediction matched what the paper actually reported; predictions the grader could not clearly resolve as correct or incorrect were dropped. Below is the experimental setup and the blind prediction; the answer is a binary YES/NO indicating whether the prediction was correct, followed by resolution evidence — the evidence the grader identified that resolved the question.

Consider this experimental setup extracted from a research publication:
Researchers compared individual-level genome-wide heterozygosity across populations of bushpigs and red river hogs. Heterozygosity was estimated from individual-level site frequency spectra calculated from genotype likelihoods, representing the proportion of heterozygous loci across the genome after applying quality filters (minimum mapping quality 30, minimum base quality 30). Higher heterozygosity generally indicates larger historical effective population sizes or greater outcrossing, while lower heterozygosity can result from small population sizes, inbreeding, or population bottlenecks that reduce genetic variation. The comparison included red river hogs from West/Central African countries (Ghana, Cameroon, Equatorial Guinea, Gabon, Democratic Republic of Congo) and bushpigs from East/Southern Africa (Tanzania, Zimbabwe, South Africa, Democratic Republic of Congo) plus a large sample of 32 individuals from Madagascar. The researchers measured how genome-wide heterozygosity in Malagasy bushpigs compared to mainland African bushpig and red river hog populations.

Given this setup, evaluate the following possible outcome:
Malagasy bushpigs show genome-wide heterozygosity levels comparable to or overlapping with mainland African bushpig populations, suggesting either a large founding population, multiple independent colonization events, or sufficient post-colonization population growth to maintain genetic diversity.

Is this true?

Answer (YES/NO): YES